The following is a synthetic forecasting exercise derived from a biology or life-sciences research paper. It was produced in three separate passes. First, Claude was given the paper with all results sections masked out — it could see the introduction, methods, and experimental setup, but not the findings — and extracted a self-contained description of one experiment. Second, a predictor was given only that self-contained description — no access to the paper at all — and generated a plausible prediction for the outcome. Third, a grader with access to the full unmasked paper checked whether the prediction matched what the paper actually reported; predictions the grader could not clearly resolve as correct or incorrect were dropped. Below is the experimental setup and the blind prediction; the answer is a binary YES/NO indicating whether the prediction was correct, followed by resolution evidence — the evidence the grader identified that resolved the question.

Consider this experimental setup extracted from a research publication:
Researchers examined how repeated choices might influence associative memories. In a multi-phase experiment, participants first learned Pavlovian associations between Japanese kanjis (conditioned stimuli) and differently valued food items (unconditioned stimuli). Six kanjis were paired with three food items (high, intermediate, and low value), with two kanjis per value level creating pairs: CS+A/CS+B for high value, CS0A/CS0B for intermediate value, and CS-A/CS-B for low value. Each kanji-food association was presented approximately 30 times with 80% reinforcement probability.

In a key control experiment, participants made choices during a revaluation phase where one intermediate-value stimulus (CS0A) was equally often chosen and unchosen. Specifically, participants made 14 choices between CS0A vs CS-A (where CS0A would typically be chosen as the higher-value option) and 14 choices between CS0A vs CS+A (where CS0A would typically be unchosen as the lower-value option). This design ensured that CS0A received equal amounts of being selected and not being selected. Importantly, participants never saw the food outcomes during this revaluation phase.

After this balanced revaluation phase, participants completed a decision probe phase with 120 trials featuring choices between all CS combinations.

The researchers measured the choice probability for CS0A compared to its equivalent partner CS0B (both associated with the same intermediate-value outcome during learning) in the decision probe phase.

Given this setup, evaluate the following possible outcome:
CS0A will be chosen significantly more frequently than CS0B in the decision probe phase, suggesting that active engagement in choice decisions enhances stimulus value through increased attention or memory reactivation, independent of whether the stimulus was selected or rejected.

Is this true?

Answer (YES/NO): NO